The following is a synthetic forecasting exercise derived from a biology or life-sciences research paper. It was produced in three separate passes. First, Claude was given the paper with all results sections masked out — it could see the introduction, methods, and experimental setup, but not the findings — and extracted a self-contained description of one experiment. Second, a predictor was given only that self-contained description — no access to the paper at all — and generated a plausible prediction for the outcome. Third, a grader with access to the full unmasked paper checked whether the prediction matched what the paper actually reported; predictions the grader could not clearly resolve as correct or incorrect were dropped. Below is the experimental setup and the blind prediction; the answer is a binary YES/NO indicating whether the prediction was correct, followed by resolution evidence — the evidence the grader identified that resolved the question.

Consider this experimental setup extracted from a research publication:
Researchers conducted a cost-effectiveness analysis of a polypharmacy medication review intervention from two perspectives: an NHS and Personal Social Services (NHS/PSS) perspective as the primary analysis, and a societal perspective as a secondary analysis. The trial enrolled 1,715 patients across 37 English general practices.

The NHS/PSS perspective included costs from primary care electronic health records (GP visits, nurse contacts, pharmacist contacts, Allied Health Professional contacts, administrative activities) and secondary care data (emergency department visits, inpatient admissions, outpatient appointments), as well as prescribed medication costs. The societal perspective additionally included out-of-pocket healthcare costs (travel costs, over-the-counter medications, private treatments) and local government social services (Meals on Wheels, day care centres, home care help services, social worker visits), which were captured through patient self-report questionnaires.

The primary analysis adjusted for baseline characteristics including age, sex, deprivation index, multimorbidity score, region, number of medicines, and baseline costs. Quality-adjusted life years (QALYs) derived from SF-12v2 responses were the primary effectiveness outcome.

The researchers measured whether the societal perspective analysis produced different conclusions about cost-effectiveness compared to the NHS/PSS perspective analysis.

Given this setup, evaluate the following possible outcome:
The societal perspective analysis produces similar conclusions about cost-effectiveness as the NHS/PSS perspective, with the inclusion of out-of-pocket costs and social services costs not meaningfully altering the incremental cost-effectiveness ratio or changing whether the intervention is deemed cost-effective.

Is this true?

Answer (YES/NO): YES